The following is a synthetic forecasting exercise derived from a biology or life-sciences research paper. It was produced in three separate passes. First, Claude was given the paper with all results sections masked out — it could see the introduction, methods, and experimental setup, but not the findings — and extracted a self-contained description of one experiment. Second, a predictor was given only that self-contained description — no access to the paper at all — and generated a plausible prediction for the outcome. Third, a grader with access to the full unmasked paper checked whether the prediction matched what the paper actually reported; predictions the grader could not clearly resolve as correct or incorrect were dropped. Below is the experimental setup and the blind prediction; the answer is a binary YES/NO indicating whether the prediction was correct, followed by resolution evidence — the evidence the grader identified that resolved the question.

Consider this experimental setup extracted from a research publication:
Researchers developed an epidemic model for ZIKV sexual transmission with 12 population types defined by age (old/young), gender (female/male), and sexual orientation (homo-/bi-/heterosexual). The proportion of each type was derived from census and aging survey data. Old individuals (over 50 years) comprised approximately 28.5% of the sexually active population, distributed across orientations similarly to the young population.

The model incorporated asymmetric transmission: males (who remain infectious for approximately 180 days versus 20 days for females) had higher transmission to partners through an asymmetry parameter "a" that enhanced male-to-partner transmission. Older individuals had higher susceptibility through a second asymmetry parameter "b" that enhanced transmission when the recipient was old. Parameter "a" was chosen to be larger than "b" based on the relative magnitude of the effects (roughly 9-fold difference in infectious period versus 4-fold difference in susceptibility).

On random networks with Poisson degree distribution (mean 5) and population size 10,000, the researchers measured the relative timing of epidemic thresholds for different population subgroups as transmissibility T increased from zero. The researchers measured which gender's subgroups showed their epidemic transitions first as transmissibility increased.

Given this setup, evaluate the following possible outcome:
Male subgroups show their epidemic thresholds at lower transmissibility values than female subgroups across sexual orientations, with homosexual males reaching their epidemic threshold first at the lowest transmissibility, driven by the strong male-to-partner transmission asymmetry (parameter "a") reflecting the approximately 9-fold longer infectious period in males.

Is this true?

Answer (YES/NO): NO